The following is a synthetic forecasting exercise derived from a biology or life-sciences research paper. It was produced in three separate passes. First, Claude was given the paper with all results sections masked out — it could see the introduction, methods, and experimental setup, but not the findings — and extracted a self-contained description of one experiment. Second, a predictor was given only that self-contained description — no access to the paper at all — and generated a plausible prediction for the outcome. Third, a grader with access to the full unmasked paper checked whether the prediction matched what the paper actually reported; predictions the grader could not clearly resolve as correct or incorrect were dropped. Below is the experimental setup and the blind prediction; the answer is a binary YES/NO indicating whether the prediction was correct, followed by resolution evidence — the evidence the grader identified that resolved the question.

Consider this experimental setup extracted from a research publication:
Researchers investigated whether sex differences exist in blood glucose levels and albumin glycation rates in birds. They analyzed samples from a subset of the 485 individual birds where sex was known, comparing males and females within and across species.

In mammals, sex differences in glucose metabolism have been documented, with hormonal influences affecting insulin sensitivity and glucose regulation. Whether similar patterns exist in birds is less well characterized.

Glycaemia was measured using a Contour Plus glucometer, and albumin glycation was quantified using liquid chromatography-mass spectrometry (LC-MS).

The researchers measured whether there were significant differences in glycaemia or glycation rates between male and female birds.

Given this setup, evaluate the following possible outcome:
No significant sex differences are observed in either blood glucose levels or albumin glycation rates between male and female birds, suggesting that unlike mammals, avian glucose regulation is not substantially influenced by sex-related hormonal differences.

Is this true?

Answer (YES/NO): YES